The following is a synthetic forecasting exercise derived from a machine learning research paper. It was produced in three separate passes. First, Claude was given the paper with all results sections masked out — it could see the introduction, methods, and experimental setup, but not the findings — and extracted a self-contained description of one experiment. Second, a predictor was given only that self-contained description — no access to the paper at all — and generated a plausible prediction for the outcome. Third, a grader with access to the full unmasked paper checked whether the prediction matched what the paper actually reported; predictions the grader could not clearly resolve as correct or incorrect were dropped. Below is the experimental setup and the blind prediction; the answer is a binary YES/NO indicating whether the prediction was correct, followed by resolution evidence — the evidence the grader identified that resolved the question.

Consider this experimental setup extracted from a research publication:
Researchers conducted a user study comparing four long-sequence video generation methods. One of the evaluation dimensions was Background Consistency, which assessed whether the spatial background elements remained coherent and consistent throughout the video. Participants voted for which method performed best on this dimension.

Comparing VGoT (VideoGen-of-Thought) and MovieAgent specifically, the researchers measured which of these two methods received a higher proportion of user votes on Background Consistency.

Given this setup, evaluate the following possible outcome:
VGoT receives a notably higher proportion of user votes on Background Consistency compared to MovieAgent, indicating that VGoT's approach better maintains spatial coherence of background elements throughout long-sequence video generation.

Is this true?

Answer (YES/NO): NO